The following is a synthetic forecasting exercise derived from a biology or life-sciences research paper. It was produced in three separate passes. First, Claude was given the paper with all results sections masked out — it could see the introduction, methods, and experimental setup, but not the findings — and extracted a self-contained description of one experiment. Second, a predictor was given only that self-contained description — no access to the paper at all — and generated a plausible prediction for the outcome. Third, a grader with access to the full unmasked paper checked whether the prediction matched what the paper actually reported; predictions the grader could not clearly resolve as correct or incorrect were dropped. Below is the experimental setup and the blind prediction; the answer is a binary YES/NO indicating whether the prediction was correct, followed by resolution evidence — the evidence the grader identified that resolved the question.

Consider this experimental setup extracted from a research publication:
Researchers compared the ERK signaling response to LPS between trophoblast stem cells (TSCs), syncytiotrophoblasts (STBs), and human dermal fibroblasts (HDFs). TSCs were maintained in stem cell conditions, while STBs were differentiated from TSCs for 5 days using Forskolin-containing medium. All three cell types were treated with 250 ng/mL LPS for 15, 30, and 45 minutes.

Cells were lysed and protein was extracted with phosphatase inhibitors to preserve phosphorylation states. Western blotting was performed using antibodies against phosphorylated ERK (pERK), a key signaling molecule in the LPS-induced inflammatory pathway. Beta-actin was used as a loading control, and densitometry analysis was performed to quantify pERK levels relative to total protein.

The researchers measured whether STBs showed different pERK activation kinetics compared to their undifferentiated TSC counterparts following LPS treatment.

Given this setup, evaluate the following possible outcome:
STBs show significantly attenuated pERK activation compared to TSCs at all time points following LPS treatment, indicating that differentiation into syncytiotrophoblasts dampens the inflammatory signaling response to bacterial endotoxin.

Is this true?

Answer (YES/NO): YES